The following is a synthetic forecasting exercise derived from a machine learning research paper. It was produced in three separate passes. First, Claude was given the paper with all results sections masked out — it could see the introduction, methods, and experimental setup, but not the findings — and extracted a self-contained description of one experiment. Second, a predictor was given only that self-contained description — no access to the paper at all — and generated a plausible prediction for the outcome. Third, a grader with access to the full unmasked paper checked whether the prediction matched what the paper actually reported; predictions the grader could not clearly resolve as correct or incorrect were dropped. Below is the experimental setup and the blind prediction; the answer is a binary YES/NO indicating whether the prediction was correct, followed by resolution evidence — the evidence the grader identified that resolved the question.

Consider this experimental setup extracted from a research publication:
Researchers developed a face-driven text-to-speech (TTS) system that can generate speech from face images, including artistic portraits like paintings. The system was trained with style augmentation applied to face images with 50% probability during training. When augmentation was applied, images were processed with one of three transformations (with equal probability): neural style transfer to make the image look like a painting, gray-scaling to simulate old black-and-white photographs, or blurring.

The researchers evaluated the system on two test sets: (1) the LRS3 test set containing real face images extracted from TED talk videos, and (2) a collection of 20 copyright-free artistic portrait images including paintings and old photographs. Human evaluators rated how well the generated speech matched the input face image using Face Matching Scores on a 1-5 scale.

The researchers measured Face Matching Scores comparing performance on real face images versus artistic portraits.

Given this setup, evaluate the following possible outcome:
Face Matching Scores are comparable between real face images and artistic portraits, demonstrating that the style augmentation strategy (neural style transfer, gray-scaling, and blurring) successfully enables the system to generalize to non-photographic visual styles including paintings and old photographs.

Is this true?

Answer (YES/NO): YES